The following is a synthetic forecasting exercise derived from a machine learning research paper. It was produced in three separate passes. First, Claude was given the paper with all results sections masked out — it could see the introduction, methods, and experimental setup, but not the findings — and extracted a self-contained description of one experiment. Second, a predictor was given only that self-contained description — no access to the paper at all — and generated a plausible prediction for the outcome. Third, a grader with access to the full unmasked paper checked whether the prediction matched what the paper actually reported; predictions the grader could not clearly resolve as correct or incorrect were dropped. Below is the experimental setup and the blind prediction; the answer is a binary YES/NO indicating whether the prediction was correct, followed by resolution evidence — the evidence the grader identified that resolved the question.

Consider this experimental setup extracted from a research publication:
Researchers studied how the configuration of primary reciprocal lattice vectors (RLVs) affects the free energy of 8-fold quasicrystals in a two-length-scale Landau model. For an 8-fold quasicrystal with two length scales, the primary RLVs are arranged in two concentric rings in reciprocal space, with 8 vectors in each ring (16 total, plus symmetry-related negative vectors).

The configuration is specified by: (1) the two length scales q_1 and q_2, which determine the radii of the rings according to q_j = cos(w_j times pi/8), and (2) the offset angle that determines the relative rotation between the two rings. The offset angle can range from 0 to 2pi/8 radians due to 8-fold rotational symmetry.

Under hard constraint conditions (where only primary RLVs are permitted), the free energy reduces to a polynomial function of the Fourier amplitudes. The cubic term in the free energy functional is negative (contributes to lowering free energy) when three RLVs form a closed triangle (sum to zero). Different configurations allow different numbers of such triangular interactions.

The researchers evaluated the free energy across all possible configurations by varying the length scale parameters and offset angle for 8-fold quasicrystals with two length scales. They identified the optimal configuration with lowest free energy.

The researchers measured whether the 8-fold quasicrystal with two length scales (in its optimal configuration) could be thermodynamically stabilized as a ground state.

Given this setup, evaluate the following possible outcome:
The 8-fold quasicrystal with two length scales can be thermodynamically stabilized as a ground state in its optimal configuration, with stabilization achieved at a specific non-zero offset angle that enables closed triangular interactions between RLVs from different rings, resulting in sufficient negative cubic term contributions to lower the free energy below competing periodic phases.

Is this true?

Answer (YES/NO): NO